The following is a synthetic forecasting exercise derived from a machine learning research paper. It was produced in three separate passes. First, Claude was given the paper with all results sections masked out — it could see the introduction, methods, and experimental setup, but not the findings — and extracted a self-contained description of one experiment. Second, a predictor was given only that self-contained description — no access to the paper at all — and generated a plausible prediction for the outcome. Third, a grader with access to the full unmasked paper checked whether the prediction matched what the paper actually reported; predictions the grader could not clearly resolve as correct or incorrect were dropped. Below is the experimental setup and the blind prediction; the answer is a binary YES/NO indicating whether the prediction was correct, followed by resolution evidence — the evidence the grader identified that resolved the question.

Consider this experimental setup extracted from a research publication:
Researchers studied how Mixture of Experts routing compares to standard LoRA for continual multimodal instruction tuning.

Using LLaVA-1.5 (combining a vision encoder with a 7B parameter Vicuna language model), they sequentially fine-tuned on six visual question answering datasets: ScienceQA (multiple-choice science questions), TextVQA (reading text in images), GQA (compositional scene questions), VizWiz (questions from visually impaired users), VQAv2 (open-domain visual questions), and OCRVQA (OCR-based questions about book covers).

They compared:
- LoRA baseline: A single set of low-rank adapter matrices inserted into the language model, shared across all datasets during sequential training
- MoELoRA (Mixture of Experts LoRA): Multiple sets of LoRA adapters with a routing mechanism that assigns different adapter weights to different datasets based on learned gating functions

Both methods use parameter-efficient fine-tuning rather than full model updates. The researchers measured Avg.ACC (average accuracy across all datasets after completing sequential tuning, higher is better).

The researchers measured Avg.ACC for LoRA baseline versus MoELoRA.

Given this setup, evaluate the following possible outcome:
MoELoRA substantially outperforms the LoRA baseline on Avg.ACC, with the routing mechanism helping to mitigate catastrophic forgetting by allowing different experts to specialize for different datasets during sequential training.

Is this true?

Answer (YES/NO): NO